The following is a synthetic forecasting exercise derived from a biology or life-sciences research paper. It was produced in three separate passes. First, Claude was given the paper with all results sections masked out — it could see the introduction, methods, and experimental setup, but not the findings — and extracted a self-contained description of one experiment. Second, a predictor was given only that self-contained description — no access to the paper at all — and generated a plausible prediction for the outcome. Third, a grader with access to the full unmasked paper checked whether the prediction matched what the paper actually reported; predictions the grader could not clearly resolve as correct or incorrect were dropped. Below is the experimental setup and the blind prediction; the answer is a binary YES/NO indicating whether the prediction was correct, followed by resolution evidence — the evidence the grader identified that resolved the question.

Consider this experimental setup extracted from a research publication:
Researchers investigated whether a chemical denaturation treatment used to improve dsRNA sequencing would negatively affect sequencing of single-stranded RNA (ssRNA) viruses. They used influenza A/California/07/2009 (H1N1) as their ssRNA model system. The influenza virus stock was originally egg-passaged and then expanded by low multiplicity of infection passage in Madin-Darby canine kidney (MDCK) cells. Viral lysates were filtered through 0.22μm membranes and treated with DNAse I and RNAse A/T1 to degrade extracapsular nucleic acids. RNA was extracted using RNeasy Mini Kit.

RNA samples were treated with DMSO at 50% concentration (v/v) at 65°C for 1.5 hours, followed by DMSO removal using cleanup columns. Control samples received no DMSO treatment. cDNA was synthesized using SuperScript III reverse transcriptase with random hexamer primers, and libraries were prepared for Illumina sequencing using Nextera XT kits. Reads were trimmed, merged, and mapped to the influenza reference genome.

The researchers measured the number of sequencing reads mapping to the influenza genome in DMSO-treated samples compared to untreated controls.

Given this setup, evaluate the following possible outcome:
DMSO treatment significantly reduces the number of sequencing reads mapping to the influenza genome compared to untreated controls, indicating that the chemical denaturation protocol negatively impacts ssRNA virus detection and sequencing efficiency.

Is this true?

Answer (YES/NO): NO